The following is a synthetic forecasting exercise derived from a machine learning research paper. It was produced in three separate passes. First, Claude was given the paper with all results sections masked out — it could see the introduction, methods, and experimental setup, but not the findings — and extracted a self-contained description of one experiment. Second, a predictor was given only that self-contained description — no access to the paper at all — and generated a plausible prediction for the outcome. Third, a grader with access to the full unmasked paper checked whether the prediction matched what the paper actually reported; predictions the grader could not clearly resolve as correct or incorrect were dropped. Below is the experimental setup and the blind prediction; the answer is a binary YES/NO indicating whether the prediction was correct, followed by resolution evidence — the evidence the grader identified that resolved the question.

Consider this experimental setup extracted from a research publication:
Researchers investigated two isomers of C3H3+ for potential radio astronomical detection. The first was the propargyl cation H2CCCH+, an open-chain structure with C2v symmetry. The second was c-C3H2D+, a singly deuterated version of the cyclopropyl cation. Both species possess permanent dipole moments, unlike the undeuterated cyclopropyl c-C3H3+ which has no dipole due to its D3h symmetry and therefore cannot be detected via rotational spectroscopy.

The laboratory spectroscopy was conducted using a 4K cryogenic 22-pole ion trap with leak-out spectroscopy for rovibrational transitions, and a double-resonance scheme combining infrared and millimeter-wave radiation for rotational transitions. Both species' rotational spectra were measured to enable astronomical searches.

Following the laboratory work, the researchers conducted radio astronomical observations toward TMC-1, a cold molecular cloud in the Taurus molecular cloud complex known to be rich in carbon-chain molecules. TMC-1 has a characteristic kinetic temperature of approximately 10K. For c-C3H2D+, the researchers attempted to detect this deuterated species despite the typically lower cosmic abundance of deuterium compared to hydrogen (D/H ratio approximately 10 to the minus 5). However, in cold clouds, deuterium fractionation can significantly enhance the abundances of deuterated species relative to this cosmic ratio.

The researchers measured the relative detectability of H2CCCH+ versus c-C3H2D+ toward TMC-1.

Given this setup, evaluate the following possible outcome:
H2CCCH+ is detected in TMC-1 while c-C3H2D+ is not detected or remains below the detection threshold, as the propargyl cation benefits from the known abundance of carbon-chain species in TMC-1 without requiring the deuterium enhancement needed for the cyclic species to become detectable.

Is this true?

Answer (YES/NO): YES